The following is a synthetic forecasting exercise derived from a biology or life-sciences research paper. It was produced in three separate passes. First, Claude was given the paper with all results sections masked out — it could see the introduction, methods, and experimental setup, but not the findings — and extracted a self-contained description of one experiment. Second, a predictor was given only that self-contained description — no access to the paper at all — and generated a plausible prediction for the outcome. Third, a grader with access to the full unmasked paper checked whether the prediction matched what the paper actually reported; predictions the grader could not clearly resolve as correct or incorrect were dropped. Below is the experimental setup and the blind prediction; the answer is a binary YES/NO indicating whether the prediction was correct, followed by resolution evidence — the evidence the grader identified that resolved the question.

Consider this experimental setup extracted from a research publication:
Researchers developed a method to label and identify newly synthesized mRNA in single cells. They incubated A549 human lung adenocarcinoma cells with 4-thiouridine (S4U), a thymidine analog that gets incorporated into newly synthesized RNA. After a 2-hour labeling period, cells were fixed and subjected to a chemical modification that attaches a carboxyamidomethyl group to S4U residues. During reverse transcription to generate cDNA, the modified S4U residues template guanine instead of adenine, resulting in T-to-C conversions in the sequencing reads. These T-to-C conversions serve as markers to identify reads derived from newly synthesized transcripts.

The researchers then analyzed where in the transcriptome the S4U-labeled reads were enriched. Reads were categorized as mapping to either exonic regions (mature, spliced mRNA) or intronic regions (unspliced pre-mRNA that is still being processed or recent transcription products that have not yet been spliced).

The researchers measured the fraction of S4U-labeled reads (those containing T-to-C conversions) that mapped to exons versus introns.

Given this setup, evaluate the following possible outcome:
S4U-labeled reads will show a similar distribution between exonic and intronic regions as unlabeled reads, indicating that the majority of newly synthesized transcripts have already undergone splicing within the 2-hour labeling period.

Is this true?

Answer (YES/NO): NO